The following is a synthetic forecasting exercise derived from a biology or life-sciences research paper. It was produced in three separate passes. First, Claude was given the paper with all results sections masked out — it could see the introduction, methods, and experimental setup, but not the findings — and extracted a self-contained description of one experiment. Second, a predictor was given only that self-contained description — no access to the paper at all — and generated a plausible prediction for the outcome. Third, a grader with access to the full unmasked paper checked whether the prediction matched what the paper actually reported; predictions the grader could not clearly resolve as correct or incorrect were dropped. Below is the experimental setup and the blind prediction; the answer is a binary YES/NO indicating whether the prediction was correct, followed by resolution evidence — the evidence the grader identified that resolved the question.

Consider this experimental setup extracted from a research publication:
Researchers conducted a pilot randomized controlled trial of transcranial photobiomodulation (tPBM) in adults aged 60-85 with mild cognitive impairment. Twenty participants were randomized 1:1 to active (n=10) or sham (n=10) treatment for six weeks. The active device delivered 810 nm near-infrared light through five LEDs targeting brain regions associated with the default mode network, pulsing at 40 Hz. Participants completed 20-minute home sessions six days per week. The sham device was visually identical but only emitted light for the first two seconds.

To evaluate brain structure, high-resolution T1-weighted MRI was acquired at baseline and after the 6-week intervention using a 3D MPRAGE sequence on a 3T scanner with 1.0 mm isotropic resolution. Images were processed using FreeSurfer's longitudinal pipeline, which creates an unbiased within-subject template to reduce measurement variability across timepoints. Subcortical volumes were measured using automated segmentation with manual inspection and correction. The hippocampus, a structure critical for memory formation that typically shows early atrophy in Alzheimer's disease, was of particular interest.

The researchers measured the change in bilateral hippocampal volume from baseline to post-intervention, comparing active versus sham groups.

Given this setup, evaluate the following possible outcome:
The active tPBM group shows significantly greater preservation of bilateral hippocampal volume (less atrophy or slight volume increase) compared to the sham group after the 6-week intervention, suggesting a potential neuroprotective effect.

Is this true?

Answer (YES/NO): NO